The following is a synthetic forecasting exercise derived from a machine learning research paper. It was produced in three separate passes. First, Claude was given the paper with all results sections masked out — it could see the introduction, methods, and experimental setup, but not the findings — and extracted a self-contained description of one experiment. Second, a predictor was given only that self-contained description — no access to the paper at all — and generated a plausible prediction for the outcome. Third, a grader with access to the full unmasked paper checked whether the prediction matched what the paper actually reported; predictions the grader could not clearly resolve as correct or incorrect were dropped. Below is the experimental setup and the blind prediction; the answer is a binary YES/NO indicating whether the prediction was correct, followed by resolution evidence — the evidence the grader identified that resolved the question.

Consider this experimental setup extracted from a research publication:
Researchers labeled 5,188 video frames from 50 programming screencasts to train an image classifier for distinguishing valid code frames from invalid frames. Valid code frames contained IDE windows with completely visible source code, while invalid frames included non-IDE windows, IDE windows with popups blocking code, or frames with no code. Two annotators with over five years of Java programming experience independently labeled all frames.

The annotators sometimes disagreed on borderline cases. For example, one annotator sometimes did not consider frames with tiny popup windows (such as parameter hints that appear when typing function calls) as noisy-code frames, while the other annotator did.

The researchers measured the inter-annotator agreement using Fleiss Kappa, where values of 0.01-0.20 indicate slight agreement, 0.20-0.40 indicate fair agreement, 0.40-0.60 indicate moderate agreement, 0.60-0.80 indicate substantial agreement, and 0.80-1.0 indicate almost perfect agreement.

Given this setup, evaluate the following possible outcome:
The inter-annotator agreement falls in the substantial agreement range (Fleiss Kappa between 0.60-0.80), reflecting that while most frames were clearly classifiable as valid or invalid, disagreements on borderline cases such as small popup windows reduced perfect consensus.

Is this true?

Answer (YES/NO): NO